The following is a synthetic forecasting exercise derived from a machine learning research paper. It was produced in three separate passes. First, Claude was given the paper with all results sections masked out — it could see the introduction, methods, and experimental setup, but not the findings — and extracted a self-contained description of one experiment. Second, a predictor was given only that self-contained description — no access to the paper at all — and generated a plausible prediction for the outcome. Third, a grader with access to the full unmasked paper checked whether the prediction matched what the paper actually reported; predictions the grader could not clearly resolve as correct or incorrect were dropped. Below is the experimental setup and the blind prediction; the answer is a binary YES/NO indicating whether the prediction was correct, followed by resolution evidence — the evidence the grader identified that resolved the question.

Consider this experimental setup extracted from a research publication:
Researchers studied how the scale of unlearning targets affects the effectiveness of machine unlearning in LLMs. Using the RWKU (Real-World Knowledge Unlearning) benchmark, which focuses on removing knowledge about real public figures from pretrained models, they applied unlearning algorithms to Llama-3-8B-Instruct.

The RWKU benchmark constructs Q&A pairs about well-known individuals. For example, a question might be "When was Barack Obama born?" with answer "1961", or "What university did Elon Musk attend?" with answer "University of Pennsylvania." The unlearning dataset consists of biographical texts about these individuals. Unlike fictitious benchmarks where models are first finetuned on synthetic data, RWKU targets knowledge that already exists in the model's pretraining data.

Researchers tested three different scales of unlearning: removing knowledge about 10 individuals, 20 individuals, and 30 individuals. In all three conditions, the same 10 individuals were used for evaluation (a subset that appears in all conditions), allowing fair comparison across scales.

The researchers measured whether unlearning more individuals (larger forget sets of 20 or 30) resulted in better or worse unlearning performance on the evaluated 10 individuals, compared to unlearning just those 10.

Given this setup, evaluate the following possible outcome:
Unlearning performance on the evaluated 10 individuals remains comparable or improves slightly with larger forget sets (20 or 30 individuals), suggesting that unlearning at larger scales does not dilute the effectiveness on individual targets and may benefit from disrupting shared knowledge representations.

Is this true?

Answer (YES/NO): YES